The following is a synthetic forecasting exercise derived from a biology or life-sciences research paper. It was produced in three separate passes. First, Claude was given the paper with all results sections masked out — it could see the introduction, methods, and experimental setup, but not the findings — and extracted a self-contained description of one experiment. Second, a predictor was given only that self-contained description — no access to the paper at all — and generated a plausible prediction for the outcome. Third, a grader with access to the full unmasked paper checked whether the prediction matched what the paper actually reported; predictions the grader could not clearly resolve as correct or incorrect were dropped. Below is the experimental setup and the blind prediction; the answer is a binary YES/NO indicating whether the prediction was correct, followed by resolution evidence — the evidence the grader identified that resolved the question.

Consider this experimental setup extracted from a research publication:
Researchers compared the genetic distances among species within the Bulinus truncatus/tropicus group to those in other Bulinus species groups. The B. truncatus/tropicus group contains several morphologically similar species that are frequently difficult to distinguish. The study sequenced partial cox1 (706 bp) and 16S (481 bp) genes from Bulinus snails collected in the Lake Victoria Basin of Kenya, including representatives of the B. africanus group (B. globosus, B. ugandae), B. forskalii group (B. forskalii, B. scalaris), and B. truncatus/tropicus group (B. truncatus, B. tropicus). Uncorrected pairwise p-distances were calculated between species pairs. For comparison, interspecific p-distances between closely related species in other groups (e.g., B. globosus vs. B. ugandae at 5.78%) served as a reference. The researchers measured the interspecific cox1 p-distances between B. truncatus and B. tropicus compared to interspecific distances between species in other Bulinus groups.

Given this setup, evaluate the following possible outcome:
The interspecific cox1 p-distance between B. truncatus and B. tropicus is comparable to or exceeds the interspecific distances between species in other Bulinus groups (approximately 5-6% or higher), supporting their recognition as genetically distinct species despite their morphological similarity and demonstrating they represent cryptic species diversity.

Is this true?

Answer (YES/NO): NO